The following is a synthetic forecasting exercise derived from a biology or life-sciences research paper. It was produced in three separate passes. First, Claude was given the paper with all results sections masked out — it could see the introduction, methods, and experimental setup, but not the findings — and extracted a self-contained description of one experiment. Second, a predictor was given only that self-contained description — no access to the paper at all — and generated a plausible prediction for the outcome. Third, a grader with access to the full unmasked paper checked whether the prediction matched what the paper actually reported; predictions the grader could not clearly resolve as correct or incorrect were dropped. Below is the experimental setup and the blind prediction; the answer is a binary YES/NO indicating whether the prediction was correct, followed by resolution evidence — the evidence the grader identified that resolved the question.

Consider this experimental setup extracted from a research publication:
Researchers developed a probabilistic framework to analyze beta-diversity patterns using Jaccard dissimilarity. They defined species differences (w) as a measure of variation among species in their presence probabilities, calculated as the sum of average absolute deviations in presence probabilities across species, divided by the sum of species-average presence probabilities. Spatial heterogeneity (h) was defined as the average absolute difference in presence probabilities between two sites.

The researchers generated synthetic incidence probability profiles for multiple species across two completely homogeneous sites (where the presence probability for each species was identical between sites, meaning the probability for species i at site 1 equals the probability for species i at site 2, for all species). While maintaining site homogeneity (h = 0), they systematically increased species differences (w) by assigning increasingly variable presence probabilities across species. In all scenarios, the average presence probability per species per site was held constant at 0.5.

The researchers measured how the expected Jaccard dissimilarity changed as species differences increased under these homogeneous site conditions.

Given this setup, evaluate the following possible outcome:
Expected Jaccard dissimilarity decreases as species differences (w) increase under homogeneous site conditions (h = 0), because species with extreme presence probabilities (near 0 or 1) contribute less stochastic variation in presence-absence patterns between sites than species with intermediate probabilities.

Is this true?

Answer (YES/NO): YES